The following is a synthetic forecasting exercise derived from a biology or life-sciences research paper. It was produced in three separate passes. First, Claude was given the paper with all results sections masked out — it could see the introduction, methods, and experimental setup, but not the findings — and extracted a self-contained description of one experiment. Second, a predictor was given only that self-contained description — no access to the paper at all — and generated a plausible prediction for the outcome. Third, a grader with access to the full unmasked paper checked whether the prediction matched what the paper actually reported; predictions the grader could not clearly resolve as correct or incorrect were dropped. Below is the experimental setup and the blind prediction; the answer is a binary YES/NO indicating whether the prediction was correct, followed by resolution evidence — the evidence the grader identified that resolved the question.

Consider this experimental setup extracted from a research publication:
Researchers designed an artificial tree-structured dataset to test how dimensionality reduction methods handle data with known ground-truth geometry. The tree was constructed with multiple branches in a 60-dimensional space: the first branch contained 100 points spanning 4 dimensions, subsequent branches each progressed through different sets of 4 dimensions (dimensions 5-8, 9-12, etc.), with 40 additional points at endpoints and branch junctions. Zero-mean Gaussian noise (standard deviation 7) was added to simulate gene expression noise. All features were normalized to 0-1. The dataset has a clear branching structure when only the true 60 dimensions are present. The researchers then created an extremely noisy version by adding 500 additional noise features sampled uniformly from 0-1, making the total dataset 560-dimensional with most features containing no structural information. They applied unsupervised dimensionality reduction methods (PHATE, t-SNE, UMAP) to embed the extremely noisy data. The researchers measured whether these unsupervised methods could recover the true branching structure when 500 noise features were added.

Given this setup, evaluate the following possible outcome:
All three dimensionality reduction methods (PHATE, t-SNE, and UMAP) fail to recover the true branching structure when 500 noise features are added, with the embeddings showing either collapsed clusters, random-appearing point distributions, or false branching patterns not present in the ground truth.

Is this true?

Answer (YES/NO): YES